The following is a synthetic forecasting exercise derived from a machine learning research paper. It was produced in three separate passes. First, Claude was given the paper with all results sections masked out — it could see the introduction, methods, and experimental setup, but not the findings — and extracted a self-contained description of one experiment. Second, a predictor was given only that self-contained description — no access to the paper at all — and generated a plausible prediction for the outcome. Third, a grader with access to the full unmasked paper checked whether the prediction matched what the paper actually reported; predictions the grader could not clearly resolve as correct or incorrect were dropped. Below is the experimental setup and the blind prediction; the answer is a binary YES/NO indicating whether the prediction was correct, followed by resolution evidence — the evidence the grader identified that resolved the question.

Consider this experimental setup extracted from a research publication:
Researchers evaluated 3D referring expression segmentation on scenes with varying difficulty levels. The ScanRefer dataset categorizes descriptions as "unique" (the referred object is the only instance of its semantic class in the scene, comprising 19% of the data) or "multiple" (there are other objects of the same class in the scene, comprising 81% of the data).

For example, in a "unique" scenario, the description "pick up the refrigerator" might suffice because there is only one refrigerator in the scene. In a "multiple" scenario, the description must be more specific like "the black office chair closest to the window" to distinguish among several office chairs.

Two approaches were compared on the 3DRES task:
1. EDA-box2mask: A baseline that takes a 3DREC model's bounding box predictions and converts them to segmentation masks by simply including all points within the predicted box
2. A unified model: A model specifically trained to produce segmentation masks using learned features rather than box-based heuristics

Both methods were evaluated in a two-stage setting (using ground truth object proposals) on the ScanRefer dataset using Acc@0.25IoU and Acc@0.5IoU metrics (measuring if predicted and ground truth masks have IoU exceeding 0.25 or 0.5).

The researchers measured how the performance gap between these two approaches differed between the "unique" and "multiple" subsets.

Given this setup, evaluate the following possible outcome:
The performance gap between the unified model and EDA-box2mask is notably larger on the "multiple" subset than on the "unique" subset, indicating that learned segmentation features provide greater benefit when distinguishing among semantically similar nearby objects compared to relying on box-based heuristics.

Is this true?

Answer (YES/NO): NO